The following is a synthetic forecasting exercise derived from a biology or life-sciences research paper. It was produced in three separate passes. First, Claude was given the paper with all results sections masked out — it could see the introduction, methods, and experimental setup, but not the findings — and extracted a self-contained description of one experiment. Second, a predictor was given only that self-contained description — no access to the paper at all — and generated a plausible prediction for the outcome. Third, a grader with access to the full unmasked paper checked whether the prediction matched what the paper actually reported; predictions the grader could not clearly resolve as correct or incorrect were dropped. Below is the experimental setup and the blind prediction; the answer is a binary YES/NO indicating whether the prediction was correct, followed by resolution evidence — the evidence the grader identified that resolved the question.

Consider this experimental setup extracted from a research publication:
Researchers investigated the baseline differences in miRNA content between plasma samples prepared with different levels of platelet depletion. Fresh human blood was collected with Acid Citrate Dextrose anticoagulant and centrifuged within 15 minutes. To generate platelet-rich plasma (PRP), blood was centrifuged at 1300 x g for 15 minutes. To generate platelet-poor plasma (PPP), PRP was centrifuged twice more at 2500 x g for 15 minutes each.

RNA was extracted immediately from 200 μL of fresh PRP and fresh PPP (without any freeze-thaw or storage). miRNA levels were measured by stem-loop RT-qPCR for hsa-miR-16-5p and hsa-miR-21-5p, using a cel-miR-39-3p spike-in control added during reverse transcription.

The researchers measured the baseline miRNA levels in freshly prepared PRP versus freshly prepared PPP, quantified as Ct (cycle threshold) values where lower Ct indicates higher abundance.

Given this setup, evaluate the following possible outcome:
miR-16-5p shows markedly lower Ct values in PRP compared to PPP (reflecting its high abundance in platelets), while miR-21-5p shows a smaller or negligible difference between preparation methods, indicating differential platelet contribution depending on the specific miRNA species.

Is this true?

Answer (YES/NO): NO